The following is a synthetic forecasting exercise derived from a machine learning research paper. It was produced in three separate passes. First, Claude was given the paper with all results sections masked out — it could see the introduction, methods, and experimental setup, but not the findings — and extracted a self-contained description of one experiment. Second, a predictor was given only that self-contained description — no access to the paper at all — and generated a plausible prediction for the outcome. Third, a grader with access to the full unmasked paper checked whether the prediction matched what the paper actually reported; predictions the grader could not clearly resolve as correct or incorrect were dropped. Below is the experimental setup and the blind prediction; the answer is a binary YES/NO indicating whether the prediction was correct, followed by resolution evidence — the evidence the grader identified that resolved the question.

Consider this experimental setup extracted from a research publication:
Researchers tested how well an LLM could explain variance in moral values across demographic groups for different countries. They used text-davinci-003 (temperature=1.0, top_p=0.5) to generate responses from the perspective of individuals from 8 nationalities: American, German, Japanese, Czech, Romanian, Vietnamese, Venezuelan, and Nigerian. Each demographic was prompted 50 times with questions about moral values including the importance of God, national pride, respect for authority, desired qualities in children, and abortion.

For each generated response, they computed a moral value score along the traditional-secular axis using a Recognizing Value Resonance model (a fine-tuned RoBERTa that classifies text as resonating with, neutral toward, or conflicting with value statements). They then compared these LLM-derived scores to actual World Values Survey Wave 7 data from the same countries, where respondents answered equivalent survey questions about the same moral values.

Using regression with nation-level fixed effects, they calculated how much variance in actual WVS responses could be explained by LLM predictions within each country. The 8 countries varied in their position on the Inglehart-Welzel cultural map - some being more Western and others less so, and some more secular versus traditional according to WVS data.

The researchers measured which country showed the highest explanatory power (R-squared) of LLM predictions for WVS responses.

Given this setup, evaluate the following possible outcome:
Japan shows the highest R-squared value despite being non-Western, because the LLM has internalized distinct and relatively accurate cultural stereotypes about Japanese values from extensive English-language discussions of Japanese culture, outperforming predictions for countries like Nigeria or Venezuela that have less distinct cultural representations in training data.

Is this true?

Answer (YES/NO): NO